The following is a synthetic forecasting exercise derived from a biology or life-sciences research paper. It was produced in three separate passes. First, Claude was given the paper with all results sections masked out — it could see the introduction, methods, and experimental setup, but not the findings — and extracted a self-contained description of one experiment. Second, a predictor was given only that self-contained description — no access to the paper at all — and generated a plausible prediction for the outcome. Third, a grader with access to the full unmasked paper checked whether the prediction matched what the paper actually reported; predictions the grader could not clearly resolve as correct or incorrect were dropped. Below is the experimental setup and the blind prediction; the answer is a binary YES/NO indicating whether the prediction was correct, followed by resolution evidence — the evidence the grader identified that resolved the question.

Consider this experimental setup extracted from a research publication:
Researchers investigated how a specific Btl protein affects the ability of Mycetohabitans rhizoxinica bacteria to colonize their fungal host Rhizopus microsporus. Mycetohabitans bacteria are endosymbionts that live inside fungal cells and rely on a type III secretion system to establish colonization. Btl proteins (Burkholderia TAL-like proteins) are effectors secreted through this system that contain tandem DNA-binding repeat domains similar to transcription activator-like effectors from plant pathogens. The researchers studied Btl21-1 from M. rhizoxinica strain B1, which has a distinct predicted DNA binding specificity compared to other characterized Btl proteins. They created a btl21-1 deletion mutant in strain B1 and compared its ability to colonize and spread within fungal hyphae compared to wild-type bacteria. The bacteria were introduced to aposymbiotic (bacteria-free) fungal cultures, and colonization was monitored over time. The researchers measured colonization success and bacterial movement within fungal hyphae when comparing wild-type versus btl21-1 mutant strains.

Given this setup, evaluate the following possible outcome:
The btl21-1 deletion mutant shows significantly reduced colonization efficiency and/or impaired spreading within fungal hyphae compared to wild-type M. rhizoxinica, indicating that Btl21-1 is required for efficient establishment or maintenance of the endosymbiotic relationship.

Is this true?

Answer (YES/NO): YES